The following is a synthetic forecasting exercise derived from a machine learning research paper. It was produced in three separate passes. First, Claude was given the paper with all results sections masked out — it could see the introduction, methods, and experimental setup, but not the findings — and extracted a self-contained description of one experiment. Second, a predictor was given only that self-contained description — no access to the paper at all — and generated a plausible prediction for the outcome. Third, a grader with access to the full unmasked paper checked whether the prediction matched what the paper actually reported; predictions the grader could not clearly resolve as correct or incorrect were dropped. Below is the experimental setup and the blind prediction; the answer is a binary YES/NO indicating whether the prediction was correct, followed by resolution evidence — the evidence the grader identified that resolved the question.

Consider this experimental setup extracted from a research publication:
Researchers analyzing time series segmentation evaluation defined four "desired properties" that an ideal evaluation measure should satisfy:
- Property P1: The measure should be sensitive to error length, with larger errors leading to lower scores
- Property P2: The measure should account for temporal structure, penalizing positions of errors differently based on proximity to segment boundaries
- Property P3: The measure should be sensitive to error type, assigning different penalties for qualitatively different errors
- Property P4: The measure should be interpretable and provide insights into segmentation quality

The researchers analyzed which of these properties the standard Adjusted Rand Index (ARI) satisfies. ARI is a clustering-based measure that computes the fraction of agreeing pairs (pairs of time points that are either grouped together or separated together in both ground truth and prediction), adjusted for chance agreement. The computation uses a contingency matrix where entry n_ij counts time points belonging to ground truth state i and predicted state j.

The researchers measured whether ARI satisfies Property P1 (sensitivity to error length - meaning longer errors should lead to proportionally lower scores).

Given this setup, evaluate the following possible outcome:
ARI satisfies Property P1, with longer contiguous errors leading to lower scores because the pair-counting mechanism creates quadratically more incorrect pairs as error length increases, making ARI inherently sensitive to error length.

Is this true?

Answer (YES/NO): YES